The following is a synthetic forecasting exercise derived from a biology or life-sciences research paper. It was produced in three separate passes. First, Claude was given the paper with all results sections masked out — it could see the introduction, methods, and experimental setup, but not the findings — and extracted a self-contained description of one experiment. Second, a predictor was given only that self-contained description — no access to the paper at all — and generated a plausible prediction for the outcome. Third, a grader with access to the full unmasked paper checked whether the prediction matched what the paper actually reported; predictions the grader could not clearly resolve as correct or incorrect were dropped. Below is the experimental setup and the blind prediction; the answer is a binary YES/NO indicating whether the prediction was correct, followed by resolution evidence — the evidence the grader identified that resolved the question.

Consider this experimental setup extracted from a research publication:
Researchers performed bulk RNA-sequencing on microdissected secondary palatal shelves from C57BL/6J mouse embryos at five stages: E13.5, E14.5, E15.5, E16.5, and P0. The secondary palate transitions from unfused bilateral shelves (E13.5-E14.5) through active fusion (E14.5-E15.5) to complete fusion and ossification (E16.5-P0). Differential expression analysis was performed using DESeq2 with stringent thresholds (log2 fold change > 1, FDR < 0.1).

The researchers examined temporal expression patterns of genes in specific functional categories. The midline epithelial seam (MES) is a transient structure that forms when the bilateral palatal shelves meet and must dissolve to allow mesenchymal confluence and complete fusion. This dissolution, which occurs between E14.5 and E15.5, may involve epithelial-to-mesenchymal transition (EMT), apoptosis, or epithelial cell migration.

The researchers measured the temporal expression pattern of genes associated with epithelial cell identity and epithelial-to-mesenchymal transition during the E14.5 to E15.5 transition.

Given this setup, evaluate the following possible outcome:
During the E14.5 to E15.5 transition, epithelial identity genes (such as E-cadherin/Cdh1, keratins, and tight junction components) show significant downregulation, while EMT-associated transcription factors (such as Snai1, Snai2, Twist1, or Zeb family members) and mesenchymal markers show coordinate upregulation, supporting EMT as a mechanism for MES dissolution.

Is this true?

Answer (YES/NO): NO